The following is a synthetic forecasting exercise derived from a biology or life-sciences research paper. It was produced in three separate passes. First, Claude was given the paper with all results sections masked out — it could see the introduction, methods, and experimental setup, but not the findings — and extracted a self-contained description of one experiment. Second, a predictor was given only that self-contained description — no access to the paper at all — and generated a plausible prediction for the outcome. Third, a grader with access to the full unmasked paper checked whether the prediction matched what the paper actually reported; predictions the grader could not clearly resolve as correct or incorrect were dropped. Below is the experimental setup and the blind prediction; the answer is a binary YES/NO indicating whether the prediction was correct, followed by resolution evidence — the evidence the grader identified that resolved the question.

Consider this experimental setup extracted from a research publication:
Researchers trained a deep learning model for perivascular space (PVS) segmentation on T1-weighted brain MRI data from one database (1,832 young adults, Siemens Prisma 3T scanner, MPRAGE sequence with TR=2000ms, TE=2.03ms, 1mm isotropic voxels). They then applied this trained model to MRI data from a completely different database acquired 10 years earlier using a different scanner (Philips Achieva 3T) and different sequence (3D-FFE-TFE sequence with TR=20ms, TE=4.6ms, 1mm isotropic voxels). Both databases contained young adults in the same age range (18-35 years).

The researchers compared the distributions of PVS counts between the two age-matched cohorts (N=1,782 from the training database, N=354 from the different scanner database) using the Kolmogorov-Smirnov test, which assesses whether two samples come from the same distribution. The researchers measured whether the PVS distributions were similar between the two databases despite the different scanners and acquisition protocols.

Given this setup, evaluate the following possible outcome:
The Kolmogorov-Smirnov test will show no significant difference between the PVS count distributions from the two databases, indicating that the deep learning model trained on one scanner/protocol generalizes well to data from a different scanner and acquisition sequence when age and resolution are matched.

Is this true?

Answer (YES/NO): NO